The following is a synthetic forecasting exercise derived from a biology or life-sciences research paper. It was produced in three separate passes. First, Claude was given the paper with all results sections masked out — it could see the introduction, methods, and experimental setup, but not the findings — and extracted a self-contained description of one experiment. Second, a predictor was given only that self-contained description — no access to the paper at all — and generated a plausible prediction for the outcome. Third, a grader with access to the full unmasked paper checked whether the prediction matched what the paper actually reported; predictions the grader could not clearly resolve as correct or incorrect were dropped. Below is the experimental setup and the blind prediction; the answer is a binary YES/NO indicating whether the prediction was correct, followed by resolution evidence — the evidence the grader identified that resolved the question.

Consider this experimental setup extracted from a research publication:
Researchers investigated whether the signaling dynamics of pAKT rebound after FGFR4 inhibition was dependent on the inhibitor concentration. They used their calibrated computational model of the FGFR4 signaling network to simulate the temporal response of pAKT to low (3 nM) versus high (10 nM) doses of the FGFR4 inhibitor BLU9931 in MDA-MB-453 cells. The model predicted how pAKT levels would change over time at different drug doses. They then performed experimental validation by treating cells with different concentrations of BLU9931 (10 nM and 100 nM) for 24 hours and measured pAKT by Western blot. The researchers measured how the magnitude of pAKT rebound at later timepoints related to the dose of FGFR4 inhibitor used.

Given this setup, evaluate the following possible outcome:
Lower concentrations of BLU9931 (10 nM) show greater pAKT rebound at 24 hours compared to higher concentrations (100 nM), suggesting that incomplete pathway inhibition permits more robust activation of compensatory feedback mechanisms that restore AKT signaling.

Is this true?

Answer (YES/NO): NO